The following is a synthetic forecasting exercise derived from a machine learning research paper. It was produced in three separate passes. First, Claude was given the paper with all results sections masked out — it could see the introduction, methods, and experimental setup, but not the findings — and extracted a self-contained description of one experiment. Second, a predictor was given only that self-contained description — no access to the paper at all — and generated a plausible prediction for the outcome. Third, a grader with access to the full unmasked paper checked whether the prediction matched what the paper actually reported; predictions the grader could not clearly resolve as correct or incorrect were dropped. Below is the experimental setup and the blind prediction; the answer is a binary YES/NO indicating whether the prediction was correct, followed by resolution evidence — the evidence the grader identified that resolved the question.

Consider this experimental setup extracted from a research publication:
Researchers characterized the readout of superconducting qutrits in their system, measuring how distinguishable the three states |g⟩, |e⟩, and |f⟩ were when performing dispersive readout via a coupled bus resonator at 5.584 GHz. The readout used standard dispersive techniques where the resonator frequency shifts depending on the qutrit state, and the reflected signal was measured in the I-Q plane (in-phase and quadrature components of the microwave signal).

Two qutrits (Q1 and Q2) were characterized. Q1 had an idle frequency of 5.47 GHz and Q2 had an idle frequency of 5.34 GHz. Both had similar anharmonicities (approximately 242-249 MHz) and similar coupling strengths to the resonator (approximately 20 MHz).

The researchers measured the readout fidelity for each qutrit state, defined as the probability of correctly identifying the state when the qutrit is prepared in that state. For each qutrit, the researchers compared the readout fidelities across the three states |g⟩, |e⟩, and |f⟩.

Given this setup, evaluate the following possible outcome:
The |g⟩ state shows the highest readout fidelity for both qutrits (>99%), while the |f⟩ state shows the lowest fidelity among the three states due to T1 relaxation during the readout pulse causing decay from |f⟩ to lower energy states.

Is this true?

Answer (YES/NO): NO